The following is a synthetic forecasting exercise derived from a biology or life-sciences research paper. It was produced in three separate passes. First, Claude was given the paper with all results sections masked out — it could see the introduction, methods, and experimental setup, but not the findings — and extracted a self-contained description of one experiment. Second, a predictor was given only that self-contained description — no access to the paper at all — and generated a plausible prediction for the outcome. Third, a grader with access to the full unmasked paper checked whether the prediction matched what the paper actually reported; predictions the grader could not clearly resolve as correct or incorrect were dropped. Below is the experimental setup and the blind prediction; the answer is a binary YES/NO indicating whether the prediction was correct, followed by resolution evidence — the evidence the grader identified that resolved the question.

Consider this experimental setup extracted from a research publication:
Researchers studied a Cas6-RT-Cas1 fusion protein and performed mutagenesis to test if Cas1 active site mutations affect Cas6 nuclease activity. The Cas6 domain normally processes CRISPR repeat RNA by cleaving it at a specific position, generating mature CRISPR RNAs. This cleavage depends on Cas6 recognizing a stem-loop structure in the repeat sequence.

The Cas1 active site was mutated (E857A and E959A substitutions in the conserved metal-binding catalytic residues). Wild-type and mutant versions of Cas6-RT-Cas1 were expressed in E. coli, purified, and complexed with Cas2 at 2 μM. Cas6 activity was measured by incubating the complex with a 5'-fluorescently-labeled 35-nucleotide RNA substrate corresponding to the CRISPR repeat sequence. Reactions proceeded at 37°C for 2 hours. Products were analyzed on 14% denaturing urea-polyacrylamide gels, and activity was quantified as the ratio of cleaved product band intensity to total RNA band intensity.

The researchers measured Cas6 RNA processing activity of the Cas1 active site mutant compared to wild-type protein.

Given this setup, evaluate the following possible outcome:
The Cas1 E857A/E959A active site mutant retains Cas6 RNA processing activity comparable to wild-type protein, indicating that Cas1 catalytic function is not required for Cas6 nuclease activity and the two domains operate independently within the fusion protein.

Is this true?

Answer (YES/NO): YES